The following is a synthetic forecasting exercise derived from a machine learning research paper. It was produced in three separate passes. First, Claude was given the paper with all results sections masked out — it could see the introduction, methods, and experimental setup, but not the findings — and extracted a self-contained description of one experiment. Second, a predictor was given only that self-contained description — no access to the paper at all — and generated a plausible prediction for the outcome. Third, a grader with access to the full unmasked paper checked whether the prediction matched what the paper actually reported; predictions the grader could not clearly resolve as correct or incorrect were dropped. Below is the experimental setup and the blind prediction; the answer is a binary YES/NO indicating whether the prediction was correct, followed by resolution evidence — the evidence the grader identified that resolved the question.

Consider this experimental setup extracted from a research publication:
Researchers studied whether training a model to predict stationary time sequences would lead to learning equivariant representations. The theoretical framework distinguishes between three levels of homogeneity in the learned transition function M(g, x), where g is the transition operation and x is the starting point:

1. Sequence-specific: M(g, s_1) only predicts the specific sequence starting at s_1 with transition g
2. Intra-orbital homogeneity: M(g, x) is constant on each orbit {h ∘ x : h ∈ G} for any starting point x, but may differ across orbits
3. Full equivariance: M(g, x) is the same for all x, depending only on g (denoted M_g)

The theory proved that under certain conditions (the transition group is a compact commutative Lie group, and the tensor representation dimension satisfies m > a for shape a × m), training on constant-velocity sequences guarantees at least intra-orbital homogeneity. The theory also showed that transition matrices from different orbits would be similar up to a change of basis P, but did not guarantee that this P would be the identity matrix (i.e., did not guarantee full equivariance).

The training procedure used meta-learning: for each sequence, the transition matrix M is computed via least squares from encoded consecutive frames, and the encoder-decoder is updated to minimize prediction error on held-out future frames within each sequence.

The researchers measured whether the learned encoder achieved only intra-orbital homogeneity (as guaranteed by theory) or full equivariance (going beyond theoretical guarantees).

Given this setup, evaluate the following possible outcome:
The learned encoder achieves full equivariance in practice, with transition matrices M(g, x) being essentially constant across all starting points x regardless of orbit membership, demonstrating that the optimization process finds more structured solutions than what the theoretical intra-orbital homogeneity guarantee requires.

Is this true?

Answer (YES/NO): YES